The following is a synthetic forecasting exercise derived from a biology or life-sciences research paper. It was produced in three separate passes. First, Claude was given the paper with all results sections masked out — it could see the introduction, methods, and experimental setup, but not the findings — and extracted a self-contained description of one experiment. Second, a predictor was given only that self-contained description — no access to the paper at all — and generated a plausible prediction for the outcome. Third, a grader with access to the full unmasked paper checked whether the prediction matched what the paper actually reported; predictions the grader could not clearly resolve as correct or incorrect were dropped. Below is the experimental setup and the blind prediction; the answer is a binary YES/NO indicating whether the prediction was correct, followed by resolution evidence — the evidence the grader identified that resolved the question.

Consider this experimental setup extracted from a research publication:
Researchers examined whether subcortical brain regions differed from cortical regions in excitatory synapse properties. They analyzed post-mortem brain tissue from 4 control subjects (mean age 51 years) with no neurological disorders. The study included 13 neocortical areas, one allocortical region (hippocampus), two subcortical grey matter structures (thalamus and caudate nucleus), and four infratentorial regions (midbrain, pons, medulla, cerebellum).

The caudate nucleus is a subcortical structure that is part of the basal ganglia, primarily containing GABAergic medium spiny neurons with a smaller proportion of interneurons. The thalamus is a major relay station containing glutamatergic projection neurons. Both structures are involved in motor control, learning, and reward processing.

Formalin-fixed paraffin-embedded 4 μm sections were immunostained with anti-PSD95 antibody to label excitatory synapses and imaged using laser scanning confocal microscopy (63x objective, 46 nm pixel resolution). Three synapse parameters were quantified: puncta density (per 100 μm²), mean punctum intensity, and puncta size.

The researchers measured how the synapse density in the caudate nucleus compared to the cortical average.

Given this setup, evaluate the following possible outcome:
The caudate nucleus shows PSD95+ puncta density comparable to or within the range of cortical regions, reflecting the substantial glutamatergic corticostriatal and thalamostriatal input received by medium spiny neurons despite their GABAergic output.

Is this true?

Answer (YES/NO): NO